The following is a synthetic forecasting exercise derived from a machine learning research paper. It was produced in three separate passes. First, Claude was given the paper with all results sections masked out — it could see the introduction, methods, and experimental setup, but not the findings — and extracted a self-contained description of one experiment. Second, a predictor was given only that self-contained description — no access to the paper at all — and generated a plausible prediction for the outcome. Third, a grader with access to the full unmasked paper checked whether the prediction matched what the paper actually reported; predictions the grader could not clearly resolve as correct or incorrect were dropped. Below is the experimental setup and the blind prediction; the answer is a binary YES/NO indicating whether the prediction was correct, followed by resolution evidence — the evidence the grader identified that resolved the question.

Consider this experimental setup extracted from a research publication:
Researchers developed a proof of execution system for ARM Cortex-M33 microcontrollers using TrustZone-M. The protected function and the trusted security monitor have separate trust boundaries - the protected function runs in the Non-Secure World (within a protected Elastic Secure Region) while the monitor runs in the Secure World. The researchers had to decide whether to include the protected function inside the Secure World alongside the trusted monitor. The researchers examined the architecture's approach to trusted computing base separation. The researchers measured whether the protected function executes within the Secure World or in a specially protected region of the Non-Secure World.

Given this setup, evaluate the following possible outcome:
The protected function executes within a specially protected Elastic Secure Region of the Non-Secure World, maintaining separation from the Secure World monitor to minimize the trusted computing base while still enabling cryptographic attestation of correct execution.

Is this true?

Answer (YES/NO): YES